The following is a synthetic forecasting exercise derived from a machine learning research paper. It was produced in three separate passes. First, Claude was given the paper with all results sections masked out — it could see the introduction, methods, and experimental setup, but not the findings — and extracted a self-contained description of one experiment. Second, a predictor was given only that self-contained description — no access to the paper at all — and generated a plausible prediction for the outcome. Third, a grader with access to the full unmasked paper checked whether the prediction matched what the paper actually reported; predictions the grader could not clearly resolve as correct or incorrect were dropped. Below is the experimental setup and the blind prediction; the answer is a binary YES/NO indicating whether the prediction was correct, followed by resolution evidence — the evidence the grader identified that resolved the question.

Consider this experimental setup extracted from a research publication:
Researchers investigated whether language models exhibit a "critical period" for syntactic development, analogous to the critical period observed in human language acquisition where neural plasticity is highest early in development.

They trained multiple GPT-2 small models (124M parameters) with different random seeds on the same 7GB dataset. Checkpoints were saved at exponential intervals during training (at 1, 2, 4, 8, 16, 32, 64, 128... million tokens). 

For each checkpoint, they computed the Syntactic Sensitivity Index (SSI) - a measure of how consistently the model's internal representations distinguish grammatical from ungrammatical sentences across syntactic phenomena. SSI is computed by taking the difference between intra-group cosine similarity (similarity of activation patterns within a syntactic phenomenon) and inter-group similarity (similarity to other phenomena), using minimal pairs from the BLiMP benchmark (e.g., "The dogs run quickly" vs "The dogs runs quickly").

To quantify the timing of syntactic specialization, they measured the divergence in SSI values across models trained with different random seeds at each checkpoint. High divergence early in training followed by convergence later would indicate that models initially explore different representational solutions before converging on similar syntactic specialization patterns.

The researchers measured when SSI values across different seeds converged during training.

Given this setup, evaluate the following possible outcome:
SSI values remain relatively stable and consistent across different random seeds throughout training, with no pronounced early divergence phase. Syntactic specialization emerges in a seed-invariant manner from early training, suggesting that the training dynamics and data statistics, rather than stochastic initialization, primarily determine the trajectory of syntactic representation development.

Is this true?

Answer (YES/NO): NO